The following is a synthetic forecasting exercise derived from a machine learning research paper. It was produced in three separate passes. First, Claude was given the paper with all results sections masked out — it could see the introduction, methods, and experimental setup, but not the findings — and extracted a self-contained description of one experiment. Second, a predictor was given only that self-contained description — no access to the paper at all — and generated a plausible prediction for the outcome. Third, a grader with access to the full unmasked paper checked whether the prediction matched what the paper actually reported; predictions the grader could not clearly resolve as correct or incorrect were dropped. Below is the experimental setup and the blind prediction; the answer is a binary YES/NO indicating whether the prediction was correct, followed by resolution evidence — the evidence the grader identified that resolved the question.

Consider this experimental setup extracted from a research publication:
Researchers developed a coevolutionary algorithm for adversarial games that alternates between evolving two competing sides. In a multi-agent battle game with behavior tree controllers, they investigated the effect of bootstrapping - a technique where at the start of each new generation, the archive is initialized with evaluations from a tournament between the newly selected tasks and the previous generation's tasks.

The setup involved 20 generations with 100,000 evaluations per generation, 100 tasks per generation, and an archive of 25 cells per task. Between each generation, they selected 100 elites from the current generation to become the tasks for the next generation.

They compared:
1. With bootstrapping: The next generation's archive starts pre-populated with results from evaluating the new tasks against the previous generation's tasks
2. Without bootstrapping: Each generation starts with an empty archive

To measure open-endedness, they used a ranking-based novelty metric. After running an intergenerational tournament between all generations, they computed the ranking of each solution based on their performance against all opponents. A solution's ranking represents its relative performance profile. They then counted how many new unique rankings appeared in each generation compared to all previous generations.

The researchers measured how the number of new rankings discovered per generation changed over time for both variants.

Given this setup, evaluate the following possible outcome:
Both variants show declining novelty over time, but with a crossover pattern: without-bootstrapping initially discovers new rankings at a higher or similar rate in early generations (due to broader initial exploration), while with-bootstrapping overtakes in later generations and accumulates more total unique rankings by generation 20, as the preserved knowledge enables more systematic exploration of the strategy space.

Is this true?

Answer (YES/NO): NO